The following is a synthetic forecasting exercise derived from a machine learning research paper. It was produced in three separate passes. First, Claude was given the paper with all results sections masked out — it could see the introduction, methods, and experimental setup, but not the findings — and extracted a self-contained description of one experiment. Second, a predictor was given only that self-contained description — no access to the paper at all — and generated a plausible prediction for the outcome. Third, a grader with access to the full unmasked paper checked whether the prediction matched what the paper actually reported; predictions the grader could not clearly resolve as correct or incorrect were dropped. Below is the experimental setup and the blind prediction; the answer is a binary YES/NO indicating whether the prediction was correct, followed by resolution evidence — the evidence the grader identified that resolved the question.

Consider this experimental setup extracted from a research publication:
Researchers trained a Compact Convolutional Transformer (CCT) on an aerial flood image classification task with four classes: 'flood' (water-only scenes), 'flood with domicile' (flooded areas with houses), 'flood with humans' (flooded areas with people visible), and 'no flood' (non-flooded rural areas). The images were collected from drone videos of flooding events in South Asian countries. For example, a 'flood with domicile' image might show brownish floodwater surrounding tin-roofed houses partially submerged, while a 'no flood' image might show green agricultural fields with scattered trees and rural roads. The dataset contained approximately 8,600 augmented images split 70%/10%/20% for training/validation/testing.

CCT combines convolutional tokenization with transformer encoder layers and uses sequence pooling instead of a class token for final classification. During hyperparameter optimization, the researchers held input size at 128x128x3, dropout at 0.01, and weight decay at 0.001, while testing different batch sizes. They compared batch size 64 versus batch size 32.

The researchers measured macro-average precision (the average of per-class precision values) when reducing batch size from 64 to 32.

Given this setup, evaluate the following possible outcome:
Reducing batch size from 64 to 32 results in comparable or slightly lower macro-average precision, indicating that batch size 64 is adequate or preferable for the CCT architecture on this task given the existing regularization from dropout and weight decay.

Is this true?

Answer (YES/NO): NO